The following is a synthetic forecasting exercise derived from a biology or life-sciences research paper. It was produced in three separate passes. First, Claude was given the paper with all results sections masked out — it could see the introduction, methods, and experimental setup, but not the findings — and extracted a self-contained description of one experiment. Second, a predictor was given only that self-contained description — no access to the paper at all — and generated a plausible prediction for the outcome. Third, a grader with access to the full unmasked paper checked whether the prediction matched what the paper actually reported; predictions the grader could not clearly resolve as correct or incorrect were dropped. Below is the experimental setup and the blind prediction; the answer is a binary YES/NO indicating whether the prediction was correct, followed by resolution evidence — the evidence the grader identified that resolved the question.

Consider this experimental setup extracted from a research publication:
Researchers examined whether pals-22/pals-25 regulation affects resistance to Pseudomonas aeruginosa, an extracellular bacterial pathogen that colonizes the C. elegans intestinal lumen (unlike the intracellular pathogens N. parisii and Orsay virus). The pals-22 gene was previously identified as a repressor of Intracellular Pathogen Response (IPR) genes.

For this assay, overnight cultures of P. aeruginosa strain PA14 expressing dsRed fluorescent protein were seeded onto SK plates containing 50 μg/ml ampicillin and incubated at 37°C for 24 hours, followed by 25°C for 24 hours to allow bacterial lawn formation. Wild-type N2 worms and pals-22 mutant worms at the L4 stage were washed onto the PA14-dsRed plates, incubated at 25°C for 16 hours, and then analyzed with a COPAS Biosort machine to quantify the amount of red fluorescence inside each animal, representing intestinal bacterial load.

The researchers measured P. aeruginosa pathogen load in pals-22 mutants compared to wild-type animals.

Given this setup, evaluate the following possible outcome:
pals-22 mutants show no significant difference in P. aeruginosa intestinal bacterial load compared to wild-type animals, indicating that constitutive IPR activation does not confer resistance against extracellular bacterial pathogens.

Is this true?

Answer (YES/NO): NO